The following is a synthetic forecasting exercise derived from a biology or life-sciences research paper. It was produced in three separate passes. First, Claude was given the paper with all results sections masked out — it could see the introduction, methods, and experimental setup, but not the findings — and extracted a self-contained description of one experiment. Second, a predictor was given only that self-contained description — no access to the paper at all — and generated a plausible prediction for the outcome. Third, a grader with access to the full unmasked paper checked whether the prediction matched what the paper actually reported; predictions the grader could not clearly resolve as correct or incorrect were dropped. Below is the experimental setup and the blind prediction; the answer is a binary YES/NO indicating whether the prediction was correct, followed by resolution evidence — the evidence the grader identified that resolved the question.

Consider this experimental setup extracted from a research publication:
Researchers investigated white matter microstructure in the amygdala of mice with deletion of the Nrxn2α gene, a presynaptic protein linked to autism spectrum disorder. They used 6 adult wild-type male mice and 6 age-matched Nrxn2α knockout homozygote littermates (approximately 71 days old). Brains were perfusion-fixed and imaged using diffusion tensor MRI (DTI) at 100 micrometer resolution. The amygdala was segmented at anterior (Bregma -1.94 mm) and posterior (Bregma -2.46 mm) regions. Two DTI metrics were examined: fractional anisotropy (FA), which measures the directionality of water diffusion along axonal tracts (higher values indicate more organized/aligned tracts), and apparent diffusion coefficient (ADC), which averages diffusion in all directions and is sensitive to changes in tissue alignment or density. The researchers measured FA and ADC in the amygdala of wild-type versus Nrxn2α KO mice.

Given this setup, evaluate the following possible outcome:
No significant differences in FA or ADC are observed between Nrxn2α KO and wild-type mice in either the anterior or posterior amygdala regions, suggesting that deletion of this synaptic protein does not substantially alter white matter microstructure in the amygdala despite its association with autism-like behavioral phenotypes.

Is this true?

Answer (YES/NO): NO